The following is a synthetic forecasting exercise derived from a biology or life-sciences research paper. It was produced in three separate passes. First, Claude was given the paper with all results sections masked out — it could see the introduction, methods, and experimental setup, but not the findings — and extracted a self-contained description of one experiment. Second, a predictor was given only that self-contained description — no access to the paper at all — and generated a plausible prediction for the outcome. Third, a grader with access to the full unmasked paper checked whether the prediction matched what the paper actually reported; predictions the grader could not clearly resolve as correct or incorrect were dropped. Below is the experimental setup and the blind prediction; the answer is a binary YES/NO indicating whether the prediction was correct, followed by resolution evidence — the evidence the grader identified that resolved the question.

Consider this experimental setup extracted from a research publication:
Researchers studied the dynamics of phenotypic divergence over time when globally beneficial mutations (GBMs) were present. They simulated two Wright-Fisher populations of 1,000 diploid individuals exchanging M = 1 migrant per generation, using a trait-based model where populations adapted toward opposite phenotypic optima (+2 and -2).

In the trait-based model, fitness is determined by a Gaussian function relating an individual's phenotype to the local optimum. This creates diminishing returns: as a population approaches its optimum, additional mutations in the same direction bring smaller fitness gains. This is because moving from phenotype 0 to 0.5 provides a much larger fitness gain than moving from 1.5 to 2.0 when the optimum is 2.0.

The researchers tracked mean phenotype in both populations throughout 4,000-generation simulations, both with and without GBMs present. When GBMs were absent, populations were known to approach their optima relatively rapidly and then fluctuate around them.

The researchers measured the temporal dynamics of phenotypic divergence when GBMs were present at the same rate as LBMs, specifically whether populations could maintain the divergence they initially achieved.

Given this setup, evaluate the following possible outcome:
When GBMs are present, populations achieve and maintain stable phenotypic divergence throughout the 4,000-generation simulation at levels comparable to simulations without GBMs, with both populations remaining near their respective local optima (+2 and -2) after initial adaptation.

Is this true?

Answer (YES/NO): NO